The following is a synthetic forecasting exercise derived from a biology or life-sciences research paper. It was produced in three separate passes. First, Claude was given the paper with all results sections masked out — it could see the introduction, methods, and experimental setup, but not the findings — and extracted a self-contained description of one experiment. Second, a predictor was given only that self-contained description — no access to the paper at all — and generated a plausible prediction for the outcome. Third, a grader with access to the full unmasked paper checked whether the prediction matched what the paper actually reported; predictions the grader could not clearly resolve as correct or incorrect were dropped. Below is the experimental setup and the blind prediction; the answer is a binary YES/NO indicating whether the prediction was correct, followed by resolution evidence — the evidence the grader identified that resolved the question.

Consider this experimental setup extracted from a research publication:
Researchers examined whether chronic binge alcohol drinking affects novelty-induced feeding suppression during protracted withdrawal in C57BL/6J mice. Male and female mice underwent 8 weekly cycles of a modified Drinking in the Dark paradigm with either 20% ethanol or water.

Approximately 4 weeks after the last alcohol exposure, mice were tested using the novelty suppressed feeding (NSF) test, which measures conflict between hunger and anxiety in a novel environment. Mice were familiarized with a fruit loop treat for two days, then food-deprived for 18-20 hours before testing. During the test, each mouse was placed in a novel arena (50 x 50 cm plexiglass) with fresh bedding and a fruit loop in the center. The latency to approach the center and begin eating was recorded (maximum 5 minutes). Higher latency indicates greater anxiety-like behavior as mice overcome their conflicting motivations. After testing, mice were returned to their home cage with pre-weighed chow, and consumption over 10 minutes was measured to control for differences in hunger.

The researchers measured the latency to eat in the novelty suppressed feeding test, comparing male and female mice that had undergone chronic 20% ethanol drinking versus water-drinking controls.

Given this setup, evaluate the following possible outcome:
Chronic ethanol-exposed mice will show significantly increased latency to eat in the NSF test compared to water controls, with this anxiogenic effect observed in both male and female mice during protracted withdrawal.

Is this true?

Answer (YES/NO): NO